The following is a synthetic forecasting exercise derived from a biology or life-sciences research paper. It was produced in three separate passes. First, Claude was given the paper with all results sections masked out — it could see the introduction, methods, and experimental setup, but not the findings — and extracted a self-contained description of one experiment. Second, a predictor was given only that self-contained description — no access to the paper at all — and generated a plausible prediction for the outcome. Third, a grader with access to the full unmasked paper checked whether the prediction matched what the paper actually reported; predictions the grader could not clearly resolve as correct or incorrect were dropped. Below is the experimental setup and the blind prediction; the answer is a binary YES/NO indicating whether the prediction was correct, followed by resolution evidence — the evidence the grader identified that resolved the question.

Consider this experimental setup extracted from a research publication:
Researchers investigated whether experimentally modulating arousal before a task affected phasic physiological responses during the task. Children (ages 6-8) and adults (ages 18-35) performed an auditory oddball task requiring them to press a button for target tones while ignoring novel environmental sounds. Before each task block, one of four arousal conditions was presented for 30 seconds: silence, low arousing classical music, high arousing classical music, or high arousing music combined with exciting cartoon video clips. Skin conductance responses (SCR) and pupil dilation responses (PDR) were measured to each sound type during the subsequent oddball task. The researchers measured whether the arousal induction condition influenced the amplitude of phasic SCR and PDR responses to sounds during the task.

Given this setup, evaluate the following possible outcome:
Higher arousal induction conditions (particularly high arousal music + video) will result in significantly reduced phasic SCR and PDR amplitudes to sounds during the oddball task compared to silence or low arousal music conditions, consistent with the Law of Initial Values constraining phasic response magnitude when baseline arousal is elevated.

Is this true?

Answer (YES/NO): NO